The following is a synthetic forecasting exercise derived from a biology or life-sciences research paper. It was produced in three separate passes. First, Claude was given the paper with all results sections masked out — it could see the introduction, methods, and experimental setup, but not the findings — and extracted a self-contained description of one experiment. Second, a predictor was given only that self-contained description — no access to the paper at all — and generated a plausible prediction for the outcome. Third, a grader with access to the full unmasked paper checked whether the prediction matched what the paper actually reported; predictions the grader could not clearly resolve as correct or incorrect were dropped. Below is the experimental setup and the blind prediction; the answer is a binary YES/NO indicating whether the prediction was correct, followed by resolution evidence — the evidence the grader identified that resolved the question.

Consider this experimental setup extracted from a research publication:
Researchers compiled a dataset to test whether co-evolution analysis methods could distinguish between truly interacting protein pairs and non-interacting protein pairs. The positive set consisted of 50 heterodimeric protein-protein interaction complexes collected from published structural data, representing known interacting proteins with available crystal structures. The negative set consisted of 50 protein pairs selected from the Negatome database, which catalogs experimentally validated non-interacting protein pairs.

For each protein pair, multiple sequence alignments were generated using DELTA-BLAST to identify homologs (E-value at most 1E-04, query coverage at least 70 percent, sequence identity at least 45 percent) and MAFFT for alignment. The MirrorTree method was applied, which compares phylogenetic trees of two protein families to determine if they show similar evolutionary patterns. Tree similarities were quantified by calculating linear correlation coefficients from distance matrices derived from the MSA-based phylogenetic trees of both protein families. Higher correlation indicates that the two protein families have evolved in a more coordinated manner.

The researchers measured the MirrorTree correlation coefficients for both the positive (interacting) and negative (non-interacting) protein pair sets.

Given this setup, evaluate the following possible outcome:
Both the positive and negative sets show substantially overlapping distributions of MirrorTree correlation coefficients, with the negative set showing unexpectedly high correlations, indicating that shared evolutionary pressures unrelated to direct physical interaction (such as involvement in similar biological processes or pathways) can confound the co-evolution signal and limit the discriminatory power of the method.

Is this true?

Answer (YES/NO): NO